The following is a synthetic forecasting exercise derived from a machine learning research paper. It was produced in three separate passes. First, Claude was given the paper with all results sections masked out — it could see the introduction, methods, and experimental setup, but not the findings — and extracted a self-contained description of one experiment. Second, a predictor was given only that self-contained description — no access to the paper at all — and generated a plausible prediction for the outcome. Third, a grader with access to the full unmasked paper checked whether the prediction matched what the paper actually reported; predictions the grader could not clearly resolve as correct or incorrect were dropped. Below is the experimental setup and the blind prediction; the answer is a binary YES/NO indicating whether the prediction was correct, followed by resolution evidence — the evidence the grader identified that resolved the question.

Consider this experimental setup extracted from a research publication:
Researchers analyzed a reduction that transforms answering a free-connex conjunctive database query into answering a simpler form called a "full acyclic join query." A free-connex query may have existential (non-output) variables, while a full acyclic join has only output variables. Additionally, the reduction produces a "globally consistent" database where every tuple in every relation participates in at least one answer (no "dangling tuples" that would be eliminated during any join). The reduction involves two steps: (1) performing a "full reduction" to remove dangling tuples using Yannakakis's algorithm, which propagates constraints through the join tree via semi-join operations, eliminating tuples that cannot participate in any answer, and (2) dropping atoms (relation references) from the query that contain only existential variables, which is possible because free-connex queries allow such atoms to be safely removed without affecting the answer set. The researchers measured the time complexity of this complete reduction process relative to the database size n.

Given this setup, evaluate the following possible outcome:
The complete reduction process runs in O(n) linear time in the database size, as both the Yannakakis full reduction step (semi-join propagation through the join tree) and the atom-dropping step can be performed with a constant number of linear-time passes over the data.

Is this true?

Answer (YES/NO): YES